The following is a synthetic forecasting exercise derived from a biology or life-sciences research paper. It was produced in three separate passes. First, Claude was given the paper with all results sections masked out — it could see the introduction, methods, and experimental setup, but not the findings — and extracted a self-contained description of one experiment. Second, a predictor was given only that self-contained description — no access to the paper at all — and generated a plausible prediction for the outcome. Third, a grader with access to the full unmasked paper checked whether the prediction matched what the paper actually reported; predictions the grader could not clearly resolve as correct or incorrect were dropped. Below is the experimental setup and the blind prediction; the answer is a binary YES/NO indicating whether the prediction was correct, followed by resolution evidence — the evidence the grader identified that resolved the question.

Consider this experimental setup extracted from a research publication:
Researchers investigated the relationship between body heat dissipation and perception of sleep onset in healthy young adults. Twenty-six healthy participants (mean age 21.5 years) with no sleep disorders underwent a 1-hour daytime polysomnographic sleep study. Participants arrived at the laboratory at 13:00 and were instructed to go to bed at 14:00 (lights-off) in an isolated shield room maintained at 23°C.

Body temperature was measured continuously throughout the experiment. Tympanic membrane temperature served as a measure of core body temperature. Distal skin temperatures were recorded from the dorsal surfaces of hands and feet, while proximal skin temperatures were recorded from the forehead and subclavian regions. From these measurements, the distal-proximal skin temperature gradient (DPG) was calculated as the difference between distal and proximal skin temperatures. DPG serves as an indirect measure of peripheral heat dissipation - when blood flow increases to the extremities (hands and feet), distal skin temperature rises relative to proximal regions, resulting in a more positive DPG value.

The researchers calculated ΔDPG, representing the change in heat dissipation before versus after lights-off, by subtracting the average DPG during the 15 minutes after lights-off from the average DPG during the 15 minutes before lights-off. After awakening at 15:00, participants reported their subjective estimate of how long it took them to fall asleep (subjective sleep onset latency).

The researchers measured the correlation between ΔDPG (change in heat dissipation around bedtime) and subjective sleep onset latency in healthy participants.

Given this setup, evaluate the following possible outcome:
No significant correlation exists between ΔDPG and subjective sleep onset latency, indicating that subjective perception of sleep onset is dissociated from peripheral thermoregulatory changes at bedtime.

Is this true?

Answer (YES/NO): NO